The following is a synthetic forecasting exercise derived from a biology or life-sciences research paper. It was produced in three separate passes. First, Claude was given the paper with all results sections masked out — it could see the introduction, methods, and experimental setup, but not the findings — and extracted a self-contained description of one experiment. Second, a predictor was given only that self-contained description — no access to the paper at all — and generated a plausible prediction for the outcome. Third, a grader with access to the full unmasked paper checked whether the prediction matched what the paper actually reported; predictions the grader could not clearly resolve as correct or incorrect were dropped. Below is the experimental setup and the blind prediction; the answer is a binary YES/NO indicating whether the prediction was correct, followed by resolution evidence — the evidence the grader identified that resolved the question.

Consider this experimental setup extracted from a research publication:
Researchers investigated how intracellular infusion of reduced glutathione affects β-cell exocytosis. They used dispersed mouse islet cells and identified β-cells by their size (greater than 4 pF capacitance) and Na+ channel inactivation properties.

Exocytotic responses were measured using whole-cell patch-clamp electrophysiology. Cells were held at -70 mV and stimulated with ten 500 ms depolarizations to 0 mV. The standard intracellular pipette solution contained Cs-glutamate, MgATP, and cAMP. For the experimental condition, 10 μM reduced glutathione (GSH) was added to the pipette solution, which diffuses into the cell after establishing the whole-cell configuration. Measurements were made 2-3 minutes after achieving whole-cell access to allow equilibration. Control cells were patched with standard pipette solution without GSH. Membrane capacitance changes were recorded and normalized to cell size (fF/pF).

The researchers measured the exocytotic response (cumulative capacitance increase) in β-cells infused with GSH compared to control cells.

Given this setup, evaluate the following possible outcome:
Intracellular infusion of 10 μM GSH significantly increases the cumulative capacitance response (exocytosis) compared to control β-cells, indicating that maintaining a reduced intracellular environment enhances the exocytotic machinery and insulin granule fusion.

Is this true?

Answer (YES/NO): YES